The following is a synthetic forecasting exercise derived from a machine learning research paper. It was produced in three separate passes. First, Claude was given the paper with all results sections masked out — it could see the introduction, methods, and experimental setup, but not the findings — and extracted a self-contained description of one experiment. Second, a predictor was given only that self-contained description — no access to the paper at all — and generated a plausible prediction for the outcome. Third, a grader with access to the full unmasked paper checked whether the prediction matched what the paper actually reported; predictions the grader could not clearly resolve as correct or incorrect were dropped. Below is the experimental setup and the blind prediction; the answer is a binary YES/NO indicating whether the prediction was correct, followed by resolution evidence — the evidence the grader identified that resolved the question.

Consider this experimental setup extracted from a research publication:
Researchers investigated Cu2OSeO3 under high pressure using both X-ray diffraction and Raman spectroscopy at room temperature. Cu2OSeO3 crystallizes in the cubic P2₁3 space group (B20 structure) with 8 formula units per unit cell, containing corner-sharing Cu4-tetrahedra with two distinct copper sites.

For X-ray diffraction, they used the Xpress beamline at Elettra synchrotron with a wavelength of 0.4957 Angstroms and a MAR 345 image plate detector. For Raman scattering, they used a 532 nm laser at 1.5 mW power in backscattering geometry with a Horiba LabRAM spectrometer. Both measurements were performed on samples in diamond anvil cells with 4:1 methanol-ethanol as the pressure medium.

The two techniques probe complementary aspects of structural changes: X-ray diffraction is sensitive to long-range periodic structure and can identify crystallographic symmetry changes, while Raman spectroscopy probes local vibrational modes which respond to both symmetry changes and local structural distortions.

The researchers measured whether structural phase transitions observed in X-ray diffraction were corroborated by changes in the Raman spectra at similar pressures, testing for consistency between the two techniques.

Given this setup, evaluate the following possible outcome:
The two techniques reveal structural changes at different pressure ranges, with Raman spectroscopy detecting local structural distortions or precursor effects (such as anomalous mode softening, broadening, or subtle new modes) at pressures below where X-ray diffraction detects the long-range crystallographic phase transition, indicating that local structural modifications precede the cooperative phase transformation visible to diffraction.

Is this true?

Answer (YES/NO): YES